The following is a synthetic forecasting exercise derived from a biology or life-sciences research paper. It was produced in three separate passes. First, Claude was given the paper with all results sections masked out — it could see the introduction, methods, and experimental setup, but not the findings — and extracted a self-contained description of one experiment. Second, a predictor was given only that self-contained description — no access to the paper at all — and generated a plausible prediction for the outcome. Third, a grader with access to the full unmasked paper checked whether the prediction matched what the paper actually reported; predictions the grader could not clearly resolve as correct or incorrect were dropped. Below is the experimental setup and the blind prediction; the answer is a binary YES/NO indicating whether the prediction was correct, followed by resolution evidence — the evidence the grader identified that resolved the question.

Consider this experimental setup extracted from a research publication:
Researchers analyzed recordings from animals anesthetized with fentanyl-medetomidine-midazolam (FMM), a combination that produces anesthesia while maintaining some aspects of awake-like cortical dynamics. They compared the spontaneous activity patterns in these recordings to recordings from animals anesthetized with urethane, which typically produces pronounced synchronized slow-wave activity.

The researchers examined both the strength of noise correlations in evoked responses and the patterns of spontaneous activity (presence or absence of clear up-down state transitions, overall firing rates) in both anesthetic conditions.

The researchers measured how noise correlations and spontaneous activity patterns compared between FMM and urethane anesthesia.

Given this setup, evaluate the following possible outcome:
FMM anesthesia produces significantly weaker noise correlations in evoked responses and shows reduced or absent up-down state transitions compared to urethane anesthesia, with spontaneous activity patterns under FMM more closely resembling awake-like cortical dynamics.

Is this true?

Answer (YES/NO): YES